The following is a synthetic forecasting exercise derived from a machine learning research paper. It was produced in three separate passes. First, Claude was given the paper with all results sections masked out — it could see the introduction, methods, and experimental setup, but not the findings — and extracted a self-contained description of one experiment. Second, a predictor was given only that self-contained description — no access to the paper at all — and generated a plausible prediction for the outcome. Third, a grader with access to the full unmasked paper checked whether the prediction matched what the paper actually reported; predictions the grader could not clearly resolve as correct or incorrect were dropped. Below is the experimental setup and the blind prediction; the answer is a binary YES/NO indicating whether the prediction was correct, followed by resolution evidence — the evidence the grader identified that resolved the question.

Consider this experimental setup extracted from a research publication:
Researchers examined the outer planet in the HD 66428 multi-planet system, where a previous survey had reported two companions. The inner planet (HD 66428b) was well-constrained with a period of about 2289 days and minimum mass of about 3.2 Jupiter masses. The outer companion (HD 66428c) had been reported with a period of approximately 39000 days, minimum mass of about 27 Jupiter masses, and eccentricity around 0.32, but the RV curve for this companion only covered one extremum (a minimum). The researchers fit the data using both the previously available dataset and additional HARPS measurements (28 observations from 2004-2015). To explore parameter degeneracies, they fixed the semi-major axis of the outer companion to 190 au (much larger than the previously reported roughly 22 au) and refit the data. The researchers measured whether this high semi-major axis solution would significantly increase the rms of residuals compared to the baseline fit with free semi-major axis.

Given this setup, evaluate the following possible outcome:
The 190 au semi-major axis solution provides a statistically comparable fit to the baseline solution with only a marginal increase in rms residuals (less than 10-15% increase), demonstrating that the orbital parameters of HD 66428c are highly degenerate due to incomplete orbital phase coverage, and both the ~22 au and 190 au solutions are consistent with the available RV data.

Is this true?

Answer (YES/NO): NO